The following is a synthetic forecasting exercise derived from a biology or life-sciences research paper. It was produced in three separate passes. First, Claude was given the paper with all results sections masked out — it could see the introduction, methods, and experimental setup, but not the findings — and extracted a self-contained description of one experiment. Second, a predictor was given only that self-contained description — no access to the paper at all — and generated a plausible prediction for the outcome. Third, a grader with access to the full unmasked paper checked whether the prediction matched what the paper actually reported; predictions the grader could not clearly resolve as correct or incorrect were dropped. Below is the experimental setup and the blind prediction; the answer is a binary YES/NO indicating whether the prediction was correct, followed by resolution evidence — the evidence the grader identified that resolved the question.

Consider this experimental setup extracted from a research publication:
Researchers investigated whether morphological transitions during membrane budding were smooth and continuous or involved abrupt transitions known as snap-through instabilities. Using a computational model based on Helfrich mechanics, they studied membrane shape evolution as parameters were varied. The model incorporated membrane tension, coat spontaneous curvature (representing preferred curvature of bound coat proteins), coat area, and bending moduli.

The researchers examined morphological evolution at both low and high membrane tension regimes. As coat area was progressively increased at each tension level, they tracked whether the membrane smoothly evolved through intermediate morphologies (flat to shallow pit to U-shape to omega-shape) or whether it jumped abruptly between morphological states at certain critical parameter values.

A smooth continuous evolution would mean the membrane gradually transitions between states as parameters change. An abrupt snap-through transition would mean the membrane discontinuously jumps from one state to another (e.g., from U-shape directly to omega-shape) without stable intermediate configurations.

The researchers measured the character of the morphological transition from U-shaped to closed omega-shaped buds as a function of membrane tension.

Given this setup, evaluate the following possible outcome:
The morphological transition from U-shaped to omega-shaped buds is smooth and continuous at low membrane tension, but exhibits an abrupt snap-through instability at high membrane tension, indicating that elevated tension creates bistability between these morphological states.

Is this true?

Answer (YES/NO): NO